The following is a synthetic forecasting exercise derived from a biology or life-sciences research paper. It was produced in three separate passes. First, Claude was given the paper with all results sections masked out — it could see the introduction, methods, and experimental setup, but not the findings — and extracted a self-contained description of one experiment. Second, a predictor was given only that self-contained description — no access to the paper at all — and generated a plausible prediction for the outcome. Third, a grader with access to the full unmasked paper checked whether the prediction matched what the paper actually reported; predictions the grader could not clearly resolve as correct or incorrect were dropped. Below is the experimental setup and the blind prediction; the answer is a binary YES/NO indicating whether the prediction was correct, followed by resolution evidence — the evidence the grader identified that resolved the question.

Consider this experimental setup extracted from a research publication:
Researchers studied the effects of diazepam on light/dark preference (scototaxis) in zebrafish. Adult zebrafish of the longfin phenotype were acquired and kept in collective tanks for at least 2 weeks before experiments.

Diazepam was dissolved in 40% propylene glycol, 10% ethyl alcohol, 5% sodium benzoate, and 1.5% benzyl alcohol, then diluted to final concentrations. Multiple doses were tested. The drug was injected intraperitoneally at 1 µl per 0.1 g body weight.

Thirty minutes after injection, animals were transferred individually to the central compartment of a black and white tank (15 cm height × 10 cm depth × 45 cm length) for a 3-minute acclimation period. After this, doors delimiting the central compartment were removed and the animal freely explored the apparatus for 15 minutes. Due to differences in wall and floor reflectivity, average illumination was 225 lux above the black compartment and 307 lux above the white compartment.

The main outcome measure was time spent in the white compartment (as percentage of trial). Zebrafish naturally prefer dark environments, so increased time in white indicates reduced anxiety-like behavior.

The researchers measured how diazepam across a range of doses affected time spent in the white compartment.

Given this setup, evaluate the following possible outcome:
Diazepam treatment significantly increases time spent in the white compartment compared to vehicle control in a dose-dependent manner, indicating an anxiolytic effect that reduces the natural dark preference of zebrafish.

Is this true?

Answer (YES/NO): NO